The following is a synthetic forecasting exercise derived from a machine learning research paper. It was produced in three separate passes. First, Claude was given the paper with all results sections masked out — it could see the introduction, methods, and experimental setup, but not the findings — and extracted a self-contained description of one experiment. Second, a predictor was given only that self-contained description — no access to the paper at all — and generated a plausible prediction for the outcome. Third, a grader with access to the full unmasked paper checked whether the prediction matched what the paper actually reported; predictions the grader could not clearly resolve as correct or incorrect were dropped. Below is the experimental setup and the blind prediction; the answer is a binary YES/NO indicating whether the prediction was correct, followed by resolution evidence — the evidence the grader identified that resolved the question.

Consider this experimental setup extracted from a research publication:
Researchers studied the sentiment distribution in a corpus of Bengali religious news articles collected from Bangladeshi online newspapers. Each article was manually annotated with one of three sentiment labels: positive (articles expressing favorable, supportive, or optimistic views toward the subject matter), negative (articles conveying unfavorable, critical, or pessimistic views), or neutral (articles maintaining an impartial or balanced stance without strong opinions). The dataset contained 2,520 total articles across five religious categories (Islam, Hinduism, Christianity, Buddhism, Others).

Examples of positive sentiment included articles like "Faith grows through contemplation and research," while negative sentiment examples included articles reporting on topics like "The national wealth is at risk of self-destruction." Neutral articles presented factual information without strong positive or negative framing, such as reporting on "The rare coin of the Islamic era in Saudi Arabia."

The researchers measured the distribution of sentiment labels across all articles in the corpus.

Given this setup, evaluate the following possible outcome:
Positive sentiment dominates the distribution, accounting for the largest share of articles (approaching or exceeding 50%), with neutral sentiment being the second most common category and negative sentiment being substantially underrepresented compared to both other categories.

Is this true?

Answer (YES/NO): NO